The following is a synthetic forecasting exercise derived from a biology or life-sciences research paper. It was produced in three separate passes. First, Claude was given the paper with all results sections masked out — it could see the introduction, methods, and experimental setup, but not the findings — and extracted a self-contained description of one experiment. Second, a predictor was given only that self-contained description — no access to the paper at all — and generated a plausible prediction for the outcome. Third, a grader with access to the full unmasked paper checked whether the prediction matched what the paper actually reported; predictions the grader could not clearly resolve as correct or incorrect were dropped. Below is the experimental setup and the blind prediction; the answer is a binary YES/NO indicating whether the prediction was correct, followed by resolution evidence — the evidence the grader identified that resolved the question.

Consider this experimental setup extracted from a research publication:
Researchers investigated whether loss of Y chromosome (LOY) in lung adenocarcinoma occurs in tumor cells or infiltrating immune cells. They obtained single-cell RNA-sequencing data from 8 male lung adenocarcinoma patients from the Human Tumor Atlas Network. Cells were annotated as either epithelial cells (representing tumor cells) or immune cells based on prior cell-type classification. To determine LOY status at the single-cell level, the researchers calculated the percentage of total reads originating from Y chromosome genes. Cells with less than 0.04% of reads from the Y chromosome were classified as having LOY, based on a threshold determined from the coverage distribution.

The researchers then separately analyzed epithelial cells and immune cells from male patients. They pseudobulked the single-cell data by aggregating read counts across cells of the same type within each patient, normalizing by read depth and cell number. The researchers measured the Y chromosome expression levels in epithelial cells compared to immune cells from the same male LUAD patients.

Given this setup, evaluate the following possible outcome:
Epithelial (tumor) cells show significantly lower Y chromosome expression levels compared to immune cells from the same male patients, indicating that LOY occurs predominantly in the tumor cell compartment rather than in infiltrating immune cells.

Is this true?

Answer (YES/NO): YES